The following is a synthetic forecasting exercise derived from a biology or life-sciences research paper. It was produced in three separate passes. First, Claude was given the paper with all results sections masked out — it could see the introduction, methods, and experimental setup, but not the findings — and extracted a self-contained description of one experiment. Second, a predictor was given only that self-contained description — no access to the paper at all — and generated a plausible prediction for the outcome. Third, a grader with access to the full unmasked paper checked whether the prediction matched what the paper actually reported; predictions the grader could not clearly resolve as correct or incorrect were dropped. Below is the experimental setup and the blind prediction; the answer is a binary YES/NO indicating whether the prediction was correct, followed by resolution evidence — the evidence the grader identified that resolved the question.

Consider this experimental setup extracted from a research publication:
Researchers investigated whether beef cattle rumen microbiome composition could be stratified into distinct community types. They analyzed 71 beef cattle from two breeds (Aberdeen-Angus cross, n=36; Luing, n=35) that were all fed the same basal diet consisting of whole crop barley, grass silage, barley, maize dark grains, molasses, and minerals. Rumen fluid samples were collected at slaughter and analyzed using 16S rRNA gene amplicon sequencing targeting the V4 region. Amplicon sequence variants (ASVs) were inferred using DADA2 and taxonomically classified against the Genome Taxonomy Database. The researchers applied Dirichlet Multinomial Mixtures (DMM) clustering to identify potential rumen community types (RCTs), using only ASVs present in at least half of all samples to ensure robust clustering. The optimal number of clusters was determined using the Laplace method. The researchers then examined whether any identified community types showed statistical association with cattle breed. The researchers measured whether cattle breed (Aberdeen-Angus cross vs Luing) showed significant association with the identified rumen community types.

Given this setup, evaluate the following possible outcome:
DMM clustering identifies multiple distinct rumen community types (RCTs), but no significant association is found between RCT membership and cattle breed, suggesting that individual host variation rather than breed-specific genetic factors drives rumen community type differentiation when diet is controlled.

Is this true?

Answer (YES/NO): YES